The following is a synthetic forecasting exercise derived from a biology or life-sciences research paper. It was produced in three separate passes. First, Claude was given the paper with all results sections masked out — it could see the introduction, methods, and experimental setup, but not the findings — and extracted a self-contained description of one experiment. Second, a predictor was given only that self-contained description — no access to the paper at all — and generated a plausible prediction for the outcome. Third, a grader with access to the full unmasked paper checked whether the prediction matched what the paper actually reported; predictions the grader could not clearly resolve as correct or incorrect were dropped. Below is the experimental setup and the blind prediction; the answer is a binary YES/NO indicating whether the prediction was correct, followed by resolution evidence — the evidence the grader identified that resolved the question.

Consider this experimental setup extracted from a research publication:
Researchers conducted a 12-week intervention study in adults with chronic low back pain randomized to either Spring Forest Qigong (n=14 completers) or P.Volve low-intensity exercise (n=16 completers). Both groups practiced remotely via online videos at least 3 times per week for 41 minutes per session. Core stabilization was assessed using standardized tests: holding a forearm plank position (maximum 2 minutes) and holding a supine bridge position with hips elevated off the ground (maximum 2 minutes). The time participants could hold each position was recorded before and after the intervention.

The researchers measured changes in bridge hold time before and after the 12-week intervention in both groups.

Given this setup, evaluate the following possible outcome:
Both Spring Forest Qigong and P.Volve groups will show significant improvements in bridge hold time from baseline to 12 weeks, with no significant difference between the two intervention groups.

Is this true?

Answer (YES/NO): NO